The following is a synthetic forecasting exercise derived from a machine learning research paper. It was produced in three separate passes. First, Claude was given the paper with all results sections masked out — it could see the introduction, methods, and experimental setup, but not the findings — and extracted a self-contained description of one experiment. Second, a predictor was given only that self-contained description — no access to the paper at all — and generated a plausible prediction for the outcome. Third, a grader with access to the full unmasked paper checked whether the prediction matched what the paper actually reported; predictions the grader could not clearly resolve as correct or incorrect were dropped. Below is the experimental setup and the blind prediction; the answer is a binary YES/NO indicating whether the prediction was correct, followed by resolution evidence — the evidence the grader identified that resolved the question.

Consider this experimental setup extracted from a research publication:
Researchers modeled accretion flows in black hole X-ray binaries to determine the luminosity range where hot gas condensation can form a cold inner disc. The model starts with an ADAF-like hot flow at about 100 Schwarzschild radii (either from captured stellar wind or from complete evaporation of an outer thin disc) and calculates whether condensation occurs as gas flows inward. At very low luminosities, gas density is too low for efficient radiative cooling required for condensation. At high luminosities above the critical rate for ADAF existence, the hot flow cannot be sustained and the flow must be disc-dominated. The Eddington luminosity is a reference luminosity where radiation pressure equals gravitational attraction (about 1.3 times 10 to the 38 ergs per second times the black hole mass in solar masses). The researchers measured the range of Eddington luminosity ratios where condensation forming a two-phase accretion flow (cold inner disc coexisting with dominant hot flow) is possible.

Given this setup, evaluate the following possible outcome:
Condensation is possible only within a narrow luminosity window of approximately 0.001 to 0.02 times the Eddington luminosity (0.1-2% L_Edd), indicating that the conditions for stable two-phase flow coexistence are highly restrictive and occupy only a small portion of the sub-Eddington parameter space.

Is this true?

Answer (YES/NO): NO